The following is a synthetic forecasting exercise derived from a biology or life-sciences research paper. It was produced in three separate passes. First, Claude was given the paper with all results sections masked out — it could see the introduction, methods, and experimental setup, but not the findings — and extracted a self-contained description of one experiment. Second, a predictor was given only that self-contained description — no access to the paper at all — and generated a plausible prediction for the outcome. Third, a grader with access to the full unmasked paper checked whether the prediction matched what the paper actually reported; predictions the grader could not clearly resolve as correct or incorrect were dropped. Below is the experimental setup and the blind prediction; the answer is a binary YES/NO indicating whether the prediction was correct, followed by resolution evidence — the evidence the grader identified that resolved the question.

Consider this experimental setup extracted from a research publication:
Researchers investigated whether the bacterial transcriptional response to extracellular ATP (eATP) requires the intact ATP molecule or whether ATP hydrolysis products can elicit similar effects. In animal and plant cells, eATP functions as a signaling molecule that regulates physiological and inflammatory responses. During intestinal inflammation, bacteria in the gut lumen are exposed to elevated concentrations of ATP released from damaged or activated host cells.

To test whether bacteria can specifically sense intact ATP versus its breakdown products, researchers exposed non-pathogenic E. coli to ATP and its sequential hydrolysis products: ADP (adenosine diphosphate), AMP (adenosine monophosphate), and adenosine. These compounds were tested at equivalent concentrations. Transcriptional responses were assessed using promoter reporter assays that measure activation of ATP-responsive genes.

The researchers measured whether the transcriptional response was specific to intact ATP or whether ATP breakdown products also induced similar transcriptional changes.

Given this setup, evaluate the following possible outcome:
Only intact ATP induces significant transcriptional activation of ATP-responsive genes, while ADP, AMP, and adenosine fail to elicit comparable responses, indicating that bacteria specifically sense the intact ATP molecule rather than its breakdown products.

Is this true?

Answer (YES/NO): YES